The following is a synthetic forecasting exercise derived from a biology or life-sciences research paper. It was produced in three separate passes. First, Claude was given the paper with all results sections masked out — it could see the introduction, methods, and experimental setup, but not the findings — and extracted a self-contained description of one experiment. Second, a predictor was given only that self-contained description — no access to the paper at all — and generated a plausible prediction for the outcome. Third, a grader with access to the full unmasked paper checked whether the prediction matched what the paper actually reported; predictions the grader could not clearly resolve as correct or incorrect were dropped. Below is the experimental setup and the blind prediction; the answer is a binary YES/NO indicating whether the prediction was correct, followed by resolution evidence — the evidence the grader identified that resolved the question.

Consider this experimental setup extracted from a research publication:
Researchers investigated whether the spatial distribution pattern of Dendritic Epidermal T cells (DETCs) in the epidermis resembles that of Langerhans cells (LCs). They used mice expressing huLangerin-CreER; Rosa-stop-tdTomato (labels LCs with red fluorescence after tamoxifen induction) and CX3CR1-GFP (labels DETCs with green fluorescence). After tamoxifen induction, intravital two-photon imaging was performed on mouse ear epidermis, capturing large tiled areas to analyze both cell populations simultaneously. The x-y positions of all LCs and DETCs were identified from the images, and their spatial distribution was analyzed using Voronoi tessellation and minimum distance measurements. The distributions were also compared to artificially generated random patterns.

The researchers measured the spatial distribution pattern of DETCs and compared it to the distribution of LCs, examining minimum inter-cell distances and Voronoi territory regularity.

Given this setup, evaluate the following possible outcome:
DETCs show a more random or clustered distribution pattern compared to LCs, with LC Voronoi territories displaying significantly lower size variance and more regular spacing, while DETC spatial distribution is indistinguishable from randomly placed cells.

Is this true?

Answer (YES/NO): NO